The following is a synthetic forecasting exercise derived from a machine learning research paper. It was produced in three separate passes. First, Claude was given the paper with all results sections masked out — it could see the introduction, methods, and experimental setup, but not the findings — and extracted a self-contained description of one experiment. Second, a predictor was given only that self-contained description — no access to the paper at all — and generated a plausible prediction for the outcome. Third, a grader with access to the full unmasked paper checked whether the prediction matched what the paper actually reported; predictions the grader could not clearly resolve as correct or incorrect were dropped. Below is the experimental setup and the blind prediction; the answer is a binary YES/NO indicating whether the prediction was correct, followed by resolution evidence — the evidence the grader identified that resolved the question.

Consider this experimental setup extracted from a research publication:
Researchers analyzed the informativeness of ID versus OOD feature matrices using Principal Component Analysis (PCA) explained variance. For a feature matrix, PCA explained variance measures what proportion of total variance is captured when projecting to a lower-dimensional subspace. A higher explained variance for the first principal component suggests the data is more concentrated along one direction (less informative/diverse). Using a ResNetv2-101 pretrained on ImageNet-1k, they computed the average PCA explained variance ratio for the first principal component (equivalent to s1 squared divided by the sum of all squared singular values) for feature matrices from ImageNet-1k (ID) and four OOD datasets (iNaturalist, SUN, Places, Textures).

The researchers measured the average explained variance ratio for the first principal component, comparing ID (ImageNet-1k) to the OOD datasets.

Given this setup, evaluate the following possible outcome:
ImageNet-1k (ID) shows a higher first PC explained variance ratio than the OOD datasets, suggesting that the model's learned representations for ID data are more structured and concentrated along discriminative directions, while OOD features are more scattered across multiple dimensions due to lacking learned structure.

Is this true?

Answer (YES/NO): NO